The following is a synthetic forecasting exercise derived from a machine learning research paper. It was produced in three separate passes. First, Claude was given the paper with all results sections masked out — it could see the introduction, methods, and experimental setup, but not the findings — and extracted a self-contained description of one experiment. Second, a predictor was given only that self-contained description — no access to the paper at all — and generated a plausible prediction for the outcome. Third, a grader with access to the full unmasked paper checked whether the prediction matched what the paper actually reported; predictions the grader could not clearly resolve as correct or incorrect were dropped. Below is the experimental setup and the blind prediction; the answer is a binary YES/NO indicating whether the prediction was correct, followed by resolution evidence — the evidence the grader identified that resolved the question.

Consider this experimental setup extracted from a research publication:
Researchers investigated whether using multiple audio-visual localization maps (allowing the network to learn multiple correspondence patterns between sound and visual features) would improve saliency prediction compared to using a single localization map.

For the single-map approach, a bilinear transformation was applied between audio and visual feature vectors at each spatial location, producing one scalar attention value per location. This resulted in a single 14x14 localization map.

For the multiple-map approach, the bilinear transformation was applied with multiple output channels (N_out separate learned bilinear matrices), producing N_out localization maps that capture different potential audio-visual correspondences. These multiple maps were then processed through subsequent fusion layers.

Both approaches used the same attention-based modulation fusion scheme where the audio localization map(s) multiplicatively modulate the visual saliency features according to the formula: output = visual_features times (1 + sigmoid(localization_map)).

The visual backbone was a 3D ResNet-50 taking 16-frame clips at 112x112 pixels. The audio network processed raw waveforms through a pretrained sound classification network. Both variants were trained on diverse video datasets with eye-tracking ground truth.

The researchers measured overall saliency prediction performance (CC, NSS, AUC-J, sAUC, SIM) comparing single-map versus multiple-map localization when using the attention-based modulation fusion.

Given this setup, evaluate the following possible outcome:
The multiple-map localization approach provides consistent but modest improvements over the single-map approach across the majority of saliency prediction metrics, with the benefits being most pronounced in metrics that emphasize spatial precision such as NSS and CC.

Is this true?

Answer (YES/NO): NO